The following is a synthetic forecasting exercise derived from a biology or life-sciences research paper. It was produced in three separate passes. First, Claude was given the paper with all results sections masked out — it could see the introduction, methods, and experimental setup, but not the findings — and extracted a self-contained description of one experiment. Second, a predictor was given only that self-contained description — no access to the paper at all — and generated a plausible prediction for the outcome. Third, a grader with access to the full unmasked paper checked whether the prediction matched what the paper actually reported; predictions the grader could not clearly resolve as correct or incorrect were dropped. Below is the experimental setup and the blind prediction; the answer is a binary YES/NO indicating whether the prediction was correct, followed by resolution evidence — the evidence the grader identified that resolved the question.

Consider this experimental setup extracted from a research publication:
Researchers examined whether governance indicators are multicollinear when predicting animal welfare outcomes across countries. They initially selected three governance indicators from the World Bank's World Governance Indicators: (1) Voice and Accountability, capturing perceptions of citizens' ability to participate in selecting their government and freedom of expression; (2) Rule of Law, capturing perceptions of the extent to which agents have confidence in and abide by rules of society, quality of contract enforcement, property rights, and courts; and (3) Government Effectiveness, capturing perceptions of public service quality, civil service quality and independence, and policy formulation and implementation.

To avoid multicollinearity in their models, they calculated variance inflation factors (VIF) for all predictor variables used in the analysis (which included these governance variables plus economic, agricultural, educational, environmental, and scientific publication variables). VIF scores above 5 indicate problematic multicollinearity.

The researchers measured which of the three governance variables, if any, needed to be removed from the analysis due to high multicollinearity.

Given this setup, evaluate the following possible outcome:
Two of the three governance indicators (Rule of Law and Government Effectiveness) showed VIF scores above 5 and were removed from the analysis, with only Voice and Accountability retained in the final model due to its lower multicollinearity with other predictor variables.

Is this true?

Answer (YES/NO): YES